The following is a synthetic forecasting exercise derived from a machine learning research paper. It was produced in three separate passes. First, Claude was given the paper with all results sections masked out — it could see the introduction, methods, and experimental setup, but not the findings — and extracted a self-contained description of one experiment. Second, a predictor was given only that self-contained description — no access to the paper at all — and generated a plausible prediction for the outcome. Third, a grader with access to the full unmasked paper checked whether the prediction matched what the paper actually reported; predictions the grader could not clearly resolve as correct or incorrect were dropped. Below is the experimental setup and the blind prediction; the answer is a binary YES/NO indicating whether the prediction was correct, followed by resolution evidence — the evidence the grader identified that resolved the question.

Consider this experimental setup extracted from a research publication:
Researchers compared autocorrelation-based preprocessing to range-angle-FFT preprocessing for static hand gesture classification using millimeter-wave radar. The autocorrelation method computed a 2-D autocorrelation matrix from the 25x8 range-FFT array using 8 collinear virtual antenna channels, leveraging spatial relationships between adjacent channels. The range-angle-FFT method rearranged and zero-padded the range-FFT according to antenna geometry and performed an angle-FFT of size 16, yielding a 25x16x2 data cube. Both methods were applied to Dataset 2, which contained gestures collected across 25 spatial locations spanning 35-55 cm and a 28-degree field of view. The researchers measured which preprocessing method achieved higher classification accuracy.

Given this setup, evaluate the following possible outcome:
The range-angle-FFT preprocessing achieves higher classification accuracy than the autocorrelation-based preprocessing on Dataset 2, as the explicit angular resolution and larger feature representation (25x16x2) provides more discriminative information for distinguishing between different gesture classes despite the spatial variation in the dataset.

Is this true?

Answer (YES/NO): YES